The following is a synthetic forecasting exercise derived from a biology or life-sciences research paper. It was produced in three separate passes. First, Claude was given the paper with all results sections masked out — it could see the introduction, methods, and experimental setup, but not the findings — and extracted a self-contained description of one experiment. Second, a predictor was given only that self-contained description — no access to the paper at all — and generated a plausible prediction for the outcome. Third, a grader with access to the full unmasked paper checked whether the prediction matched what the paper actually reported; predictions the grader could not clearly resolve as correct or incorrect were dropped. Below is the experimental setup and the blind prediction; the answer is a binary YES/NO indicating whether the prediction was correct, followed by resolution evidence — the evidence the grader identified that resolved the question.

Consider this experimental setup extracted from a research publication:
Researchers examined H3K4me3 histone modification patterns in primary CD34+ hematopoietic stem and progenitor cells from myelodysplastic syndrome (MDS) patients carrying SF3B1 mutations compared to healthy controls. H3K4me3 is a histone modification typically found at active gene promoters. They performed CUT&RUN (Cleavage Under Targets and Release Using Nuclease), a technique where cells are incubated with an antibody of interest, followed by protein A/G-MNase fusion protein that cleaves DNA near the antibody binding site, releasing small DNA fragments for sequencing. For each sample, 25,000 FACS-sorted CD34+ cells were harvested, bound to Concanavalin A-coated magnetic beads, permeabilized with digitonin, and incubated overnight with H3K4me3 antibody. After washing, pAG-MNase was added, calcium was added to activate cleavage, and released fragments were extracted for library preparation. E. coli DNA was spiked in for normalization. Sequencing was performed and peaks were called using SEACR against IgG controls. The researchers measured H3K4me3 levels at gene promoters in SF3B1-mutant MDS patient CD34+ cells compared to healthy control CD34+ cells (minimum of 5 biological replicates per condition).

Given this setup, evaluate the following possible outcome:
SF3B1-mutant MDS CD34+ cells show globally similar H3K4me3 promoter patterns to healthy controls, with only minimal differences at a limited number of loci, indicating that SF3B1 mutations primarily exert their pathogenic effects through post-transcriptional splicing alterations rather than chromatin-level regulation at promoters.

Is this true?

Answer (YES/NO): NO